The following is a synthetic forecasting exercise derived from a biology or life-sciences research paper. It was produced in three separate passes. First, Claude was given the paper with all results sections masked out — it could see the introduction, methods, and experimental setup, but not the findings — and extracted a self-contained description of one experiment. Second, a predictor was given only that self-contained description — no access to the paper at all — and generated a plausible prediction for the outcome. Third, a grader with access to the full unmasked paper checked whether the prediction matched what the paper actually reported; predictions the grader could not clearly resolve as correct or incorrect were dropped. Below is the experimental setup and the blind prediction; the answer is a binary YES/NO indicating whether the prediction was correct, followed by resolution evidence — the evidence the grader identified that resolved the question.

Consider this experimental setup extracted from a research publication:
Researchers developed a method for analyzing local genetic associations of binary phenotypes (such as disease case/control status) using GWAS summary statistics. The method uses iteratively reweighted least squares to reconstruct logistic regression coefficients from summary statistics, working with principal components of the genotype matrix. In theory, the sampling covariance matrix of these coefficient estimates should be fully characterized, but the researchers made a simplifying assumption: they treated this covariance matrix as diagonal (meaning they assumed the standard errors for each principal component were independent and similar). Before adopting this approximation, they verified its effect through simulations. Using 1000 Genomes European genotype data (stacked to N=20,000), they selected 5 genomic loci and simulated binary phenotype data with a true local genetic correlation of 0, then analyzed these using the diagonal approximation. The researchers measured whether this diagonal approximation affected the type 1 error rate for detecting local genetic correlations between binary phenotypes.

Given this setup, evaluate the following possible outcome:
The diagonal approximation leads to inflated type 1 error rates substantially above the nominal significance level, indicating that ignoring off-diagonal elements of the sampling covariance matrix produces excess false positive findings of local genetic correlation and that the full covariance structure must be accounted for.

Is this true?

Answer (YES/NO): NO